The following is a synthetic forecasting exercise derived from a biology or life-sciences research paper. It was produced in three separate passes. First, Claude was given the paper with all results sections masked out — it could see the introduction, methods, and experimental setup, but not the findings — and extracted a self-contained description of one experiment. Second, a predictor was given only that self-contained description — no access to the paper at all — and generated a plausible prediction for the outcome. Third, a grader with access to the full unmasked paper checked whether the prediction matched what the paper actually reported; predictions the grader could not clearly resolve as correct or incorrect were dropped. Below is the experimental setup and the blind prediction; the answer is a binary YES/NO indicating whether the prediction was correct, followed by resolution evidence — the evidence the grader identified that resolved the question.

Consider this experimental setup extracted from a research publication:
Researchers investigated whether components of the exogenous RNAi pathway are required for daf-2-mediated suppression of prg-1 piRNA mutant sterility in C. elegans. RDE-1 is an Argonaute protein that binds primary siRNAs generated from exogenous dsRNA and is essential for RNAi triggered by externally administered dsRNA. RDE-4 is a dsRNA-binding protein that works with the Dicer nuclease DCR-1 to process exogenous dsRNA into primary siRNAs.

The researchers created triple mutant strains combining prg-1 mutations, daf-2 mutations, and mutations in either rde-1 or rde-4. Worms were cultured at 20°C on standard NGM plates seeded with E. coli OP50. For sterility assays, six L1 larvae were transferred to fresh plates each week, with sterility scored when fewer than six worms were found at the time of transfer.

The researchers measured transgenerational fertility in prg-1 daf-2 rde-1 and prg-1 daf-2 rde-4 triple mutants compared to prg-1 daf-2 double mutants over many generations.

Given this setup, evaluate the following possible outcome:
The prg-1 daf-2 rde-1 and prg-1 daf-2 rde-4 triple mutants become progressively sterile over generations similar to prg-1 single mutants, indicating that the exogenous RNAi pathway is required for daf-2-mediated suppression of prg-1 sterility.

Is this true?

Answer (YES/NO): NO